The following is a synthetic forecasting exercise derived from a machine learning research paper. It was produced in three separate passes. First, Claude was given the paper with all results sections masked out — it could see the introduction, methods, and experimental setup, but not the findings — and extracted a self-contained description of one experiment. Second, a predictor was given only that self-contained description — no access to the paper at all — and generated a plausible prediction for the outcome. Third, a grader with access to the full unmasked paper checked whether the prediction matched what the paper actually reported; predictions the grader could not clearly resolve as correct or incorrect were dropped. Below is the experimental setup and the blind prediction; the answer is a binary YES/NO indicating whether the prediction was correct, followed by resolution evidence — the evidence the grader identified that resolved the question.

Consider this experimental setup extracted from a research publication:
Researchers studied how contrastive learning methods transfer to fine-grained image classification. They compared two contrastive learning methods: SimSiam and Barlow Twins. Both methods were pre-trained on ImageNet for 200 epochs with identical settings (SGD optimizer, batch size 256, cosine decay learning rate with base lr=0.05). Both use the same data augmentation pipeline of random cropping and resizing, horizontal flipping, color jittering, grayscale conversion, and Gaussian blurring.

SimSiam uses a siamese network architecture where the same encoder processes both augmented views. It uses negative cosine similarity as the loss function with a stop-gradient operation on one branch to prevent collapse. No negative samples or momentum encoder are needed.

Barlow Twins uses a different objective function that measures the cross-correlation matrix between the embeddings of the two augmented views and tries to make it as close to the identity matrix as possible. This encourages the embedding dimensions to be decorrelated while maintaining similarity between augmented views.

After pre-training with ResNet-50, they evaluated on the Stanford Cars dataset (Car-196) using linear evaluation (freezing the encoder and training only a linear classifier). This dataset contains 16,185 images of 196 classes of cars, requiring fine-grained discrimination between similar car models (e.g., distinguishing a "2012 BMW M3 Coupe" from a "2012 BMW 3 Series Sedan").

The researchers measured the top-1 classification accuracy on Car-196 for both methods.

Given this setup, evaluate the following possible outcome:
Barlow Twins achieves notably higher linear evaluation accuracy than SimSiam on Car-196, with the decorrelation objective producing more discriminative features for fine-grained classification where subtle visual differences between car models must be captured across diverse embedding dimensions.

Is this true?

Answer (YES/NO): NO